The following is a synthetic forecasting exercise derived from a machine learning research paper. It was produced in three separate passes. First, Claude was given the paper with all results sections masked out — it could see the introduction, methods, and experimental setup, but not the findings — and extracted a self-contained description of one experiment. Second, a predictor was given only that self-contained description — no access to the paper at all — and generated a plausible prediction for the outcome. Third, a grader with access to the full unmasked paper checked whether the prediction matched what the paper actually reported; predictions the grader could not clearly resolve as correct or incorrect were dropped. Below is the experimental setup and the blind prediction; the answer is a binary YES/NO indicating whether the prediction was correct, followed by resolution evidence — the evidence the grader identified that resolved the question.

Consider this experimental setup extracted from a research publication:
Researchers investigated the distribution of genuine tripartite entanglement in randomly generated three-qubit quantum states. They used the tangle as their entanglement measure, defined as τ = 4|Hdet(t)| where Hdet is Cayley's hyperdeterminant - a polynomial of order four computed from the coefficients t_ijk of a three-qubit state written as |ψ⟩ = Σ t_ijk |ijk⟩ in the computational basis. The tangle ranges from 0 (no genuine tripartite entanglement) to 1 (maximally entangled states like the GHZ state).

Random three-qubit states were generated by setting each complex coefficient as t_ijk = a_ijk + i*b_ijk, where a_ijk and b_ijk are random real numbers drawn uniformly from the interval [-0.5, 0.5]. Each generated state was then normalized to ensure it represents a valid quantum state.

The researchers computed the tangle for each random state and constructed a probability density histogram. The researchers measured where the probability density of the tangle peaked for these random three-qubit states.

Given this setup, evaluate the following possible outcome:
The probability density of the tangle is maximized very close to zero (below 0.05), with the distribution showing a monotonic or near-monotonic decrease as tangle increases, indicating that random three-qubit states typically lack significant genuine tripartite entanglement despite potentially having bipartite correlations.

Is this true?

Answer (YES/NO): NO